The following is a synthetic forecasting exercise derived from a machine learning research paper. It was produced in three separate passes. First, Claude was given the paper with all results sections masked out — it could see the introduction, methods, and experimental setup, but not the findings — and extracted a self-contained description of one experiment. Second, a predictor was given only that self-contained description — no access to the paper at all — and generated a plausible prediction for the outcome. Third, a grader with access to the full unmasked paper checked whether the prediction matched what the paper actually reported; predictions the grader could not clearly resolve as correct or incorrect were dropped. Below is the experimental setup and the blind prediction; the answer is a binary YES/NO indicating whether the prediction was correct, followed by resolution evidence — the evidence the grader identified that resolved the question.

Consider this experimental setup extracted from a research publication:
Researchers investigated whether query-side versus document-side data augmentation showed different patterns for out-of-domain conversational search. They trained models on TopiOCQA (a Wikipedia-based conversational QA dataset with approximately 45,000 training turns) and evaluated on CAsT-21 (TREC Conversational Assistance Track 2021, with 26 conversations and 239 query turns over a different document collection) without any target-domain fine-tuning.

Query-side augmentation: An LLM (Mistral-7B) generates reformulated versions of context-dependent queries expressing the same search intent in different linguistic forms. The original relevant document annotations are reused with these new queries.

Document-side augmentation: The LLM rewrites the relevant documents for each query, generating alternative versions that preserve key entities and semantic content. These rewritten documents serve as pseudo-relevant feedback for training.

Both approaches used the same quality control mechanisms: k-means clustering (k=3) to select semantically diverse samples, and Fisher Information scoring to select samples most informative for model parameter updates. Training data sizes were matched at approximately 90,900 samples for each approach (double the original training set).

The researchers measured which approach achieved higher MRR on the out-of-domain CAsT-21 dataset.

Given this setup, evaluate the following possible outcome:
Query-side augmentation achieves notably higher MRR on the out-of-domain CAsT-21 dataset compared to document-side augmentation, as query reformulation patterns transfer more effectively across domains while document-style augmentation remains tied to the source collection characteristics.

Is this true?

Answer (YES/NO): NO